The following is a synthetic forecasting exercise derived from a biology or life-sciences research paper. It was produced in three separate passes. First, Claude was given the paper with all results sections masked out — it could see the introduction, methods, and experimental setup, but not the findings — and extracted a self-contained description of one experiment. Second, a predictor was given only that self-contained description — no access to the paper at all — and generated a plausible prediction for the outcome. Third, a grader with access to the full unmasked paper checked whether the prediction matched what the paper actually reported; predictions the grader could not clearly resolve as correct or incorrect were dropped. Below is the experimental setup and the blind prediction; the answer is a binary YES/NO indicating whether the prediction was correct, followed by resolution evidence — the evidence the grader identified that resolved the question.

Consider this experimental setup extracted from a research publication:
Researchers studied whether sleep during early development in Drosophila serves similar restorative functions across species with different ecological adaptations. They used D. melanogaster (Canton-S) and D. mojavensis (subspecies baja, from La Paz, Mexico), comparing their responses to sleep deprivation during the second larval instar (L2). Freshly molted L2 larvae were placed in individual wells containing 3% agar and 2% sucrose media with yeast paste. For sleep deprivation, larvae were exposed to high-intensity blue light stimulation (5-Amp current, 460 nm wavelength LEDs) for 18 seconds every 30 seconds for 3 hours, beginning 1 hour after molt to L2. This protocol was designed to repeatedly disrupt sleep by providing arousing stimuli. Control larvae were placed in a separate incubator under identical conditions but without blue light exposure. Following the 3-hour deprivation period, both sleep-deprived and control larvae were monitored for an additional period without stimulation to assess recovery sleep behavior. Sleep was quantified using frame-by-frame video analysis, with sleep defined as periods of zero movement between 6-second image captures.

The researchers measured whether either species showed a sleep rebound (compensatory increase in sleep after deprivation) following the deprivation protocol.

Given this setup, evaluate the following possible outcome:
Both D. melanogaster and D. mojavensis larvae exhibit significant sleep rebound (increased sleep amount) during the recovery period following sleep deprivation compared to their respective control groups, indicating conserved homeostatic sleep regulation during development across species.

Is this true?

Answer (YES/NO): YES